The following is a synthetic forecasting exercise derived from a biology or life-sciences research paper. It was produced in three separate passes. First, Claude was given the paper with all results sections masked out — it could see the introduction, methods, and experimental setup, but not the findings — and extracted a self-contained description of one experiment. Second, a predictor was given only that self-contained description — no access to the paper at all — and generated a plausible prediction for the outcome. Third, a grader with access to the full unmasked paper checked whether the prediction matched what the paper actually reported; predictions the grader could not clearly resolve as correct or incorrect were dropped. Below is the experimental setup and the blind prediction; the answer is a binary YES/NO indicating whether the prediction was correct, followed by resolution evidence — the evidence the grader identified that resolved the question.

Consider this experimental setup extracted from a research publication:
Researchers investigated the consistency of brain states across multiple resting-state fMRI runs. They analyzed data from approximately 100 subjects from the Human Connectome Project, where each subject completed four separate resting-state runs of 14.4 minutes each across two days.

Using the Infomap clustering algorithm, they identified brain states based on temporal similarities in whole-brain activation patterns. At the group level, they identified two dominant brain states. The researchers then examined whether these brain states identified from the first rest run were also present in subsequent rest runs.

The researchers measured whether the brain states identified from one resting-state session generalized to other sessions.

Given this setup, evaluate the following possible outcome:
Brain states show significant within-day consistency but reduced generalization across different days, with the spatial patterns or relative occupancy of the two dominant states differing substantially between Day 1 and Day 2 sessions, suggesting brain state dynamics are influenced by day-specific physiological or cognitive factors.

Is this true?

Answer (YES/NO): NO